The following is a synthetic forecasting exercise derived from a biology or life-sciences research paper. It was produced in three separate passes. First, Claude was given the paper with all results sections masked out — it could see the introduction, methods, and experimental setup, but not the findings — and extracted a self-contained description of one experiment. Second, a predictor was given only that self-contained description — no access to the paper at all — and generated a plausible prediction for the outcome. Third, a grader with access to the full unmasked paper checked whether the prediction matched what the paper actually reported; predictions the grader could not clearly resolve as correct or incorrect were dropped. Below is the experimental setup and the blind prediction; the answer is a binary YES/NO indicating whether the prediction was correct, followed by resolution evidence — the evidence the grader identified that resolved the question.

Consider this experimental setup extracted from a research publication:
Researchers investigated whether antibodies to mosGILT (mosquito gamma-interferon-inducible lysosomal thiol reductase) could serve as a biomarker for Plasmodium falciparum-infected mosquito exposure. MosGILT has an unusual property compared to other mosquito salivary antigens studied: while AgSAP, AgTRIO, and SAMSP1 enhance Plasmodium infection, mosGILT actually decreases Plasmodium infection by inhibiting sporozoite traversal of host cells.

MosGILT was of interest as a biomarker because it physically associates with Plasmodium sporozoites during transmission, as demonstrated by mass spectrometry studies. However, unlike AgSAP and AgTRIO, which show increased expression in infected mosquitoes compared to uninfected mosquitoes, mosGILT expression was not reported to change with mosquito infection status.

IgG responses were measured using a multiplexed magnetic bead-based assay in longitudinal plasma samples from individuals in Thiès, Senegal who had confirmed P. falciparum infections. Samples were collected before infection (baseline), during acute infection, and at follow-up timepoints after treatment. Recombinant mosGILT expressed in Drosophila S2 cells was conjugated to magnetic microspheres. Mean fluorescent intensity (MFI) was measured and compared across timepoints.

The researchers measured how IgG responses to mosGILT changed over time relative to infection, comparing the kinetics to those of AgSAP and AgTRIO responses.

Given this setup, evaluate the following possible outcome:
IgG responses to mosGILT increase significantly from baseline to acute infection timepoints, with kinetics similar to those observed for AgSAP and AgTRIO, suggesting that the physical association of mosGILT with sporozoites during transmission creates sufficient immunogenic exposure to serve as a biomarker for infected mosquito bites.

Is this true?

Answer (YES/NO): NO